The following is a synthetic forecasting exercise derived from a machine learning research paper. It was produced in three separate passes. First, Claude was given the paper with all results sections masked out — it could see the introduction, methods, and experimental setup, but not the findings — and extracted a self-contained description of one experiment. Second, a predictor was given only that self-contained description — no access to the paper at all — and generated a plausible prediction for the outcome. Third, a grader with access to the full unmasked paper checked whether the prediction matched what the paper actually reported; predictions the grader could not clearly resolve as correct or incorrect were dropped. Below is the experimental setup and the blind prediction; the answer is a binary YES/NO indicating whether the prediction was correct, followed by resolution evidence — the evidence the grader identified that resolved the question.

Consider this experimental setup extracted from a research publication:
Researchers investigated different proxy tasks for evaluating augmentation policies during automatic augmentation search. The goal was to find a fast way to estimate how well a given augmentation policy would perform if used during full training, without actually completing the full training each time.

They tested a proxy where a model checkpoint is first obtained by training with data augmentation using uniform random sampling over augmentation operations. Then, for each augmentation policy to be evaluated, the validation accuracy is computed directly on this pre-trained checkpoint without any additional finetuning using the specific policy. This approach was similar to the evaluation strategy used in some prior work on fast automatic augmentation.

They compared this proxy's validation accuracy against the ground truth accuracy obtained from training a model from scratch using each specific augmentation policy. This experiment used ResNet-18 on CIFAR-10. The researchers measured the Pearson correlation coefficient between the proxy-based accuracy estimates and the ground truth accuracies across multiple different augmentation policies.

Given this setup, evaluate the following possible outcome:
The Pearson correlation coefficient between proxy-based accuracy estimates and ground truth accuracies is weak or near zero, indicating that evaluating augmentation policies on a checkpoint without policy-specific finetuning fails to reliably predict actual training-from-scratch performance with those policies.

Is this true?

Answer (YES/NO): YES